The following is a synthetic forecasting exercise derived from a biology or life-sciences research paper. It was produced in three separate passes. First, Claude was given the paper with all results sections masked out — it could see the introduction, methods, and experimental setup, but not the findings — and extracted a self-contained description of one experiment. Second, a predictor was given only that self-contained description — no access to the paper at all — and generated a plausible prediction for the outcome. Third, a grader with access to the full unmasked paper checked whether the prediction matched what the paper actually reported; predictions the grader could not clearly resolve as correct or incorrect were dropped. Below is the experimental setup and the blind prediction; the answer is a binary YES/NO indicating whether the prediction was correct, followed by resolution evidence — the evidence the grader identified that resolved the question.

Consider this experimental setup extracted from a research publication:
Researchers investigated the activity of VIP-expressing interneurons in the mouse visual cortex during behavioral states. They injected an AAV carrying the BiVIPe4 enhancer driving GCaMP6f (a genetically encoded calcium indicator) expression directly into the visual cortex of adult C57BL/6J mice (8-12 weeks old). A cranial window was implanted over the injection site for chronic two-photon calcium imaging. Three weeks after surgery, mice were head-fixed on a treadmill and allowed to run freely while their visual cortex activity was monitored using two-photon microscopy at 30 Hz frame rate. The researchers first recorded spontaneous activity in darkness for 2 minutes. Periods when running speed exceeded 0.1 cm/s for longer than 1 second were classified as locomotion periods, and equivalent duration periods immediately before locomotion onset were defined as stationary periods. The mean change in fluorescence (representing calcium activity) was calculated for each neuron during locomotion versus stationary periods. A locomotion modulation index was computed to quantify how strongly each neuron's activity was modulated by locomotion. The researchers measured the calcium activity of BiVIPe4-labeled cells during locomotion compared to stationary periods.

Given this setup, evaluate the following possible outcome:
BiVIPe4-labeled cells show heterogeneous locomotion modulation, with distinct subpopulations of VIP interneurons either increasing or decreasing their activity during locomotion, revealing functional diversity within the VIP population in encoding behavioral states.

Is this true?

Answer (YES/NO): NO